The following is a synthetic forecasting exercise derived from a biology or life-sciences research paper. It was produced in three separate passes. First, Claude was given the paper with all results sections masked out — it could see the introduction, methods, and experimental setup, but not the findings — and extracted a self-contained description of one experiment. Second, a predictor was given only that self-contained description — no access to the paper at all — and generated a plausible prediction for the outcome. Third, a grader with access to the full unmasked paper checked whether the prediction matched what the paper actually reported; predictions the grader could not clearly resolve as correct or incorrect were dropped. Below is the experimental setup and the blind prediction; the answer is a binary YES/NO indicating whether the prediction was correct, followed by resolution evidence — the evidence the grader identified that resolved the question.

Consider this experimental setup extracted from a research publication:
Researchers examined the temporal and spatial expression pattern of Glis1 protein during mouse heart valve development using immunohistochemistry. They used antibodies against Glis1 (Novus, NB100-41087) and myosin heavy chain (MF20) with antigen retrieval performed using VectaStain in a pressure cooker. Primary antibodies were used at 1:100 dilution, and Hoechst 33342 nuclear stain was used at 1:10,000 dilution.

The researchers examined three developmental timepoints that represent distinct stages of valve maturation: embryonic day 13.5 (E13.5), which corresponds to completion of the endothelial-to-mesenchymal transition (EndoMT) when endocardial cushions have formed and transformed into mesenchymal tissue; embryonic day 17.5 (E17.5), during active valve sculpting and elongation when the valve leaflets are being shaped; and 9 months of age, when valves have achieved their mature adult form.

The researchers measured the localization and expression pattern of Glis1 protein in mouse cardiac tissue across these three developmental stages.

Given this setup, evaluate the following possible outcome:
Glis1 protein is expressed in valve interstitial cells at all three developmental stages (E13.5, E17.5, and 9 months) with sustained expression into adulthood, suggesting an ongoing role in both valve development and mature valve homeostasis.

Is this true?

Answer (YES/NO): NO